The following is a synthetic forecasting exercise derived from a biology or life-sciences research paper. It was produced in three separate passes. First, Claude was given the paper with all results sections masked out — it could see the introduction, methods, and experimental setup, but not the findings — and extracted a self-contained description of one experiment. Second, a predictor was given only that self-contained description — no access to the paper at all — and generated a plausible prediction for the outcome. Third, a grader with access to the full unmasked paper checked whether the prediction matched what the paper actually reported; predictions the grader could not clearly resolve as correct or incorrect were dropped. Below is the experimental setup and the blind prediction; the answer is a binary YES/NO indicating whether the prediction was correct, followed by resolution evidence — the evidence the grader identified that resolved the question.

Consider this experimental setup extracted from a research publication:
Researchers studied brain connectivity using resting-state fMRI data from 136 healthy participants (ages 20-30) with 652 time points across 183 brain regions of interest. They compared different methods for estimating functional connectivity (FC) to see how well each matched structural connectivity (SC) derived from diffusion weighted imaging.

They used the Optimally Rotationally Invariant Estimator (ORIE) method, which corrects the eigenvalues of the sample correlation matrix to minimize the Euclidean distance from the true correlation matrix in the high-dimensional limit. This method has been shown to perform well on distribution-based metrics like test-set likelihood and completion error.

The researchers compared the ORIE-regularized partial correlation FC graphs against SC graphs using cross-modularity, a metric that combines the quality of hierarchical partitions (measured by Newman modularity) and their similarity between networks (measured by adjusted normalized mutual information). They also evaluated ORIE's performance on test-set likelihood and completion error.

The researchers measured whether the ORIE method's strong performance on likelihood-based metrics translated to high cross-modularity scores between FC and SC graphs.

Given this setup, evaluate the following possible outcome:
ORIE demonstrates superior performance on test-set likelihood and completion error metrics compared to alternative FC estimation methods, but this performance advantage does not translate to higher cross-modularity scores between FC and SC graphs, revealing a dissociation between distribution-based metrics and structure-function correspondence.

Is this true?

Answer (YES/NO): YES